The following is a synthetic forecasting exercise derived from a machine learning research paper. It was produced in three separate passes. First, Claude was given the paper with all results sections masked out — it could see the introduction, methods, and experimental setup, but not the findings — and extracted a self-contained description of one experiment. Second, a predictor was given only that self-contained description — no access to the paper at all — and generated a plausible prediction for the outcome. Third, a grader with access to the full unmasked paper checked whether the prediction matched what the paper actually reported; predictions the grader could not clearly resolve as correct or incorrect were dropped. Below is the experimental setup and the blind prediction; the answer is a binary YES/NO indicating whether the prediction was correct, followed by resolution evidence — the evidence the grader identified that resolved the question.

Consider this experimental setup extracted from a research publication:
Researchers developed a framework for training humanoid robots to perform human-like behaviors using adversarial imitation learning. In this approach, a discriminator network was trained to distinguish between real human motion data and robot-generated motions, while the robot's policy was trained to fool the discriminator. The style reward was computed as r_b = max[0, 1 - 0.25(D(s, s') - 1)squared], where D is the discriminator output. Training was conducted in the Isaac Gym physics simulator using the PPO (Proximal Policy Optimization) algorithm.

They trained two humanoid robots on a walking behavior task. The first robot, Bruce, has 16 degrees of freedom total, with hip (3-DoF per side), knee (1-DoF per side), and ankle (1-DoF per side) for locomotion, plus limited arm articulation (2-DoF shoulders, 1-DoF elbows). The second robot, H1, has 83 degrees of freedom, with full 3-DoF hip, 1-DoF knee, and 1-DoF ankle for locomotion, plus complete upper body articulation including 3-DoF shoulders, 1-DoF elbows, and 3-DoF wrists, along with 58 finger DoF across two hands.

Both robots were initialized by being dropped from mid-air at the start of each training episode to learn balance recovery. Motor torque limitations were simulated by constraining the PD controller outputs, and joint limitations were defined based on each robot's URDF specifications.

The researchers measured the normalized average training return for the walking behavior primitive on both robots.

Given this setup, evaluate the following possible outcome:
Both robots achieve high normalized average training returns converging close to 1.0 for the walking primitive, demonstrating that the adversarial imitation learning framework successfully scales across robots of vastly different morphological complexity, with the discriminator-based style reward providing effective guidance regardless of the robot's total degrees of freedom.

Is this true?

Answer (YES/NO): NO